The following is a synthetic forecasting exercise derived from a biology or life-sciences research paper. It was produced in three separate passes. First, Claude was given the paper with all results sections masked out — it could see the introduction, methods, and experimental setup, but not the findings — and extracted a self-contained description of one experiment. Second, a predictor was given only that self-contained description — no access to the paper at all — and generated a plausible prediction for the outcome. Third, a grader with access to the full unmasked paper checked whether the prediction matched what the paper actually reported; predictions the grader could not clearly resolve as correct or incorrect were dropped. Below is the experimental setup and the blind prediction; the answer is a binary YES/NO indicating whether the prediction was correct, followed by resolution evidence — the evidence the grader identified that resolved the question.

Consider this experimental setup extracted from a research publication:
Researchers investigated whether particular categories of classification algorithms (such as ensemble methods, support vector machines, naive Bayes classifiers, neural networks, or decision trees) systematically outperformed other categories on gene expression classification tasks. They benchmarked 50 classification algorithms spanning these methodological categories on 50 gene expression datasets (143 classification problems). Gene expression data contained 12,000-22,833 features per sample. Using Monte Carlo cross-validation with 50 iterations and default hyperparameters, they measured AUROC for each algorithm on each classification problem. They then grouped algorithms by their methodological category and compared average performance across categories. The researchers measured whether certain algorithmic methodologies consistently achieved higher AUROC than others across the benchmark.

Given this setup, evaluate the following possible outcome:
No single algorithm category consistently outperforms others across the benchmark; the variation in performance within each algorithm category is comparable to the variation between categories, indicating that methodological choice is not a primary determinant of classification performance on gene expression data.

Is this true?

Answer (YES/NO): NO